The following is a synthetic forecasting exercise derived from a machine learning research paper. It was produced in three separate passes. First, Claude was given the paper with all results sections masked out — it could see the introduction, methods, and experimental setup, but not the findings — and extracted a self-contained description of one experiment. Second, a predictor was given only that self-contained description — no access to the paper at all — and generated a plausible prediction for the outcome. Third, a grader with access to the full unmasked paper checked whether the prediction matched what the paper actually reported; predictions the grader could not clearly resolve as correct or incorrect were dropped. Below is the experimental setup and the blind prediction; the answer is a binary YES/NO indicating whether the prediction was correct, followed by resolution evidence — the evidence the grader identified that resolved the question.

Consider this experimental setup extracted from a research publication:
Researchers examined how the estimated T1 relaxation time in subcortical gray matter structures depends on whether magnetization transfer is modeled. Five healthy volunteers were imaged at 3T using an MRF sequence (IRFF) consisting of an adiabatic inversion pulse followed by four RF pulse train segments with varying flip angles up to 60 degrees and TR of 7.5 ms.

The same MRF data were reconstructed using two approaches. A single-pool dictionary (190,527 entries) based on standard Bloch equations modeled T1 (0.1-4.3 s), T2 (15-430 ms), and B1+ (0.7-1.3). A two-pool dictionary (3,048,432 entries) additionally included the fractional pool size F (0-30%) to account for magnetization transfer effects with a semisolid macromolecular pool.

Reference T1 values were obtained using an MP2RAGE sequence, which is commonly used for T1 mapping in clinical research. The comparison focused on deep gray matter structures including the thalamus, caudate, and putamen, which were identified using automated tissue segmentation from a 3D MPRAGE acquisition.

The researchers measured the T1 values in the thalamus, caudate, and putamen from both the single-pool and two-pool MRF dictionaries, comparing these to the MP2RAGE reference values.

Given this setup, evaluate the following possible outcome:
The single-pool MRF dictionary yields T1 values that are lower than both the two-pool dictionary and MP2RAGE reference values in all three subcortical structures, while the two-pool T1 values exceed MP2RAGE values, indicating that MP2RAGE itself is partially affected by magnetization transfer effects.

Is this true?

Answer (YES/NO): NO